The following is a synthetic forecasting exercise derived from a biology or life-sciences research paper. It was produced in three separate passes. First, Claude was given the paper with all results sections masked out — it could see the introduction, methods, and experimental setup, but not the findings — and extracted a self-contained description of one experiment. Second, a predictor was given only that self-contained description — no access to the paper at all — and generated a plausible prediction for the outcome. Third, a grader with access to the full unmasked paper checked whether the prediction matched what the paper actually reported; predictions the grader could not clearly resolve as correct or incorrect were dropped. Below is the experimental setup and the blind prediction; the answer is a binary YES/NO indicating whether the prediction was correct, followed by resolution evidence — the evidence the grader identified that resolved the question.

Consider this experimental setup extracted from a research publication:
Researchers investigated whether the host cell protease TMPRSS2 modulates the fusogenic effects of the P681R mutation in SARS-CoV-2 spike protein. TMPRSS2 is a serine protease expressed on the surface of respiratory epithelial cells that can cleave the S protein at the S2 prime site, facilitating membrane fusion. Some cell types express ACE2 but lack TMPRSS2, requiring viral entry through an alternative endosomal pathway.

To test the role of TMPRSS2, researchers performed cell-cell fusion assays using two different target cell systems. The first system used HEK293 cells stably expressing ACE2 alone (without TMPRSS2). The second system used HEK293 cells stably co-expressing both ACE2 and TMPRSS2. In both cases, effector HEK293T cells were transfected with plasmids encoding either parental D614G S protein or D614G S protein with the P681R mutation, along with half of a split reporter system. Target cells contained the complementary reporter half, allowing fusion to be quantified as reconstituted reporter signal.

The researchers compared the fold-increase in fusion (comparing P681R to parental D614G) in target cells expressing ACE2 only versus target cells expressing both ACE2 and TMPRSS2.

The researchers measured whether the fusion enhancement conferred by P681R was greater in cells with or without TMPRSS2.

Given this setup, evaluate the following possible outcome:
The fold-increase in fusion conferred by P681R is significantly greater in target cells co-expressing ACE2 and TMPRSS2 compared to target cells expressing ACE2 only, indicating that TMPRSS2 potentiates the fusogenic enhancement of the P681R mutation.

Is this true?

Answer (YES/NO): NO